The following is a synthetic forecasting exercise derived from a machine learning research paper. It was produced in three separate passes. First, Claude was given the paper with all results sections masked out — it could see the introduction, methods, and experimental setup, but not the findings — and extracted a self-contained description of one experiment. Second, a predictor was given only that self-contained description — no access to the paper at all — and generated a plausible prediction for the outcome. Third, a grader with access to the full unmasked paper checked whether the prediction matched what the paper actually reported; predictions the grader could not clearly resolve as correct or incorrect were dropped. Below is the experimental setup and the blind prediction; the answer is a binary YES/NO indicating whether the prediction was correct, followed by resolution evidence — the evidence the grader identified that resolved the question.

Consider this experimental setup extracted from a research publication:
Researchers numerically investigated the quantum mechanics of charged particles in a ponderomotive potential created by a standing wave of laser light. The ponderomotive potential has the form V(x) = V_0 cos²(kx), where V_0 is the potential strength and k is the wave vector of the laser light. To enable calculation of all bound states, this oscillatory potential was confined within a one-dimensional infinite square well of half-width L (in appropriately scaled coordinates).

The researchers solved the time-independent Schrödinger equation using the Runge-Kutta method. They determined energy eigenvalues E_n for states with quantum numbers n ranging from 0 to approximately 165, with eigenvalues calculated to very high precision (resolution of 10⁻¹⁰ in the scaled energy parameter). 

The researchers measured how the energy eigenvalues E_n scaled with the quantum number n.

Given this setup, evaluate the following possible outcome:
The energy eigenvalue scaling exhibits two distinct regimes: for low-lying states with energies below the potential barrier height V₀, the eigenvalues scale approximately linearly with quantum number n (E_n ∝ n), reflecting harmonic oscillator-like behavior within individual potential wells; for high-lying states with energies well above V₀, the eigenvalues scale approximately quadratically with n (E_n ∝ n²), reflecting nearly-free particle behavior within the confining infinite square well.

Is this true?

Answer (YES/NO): NO